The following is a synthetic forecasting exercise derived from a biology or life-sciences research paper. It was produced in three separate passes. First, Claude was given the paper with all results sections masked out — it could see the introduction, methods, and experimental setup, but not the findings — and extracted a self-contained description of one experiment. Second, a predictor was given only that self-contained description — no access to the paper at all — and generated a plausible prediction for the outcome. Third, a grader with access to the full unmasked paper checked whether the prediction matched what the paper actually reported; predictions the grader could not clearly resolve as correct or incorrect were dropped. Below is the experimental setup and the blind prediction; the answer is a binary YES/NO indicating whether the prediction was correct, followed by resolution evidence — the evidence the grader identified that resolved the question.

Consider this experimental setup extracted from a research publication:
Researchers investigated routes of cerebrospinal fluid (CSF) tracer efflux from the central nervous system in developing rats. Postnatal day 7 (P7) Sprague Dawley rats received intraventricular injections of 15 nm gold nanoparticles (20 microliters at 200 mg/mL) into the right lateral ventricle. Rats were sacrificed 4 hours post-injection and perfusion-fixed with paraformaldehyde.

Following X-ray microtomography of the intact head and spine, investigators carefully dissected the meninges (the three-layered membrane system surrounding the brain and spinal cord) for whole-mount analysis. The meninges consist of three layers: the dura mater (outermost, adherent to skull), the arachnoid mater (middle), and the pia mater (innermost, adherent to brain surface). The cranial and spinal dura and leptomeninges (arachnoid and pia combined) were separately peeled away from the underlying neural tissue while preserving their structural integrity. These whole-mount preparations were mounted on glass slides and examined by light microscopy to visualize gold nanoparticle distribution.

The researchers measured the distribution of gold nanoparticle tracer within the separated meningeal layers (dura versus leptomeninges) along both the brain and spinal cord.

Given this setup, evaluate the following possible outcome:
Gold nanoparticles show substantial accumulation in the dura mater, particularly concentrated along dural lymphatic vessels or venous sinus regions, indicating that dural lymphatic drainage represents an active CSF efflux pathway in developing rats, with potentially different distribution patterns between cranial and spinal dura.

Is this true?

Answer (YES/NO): NO